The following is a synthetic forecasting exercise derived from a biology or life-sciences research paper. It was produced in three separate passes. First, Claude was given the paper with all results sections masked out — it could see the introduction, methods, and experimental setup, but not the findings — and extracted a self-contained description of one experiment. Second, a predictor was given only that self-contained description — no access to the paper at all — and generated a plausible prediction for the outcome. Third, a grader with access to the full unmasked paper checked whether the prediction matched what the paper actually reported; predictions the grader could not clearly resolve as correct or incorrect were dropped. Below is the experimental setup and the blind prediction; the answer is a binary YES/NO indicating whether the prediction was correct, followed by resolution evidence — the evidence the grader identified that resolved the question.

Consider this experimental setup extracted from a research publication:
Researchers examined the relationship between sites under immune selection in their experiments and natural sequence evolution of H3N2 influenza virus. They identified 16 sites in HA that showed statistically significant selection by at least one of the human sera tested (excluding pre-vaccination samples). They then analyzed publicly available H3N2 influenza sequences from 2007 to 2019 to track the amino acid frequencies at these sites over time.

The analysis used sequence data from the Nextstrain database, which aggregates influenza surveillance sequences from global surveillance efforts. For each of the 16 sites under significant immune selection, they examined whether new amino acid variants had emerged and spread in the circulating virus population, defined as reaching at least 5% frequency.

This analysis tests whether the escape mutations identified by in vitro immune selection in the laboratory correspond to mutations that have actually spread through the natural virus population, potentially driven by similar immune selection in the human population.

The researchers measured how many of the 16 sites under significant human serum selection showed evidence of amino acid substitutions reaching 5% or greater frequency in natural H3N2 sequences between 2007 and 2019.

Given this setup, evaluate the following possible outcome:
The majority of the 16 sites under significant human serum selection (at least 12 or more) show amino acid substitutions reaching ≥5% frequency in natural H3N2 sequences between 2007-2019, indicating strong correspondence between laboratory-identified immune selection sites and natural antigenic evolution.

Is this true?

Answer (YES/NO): NO